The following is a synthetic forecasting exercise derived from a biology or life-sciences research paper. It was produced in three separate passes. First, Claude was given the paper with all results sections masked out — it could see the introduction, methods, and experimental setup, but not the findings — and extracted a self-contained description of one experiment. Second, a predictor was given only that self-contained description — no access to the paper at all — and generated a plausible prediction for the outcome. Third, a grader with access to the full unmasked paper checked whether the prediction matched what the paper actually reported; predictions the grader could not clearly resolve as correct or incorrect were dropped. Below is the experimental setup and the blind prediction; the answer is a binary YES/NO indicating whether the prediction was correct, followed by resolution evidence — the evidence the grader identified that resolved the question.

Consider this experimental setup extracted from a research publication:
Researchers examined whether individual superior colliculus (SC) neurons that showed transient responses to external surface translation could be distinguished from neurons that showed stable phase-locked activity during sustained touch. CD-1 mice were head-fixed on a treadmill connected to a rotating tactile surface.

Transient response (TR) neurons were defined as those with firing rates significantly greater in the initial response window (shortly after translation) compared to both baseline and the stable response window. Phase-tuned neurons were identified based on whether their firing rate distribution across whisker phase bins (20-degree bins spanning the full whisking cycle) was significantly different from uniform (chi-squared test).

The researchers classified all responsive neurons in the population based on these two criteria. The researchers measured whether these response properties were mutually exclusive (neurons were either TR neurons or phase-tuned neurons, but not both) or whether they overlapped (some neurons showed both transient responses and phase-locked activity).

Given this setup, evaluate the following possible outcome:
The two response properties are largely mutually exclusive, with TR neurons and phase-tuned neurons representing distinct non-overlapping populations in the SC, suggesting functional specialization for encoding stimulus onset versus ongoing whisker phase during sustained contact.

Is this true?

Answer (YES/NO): NO